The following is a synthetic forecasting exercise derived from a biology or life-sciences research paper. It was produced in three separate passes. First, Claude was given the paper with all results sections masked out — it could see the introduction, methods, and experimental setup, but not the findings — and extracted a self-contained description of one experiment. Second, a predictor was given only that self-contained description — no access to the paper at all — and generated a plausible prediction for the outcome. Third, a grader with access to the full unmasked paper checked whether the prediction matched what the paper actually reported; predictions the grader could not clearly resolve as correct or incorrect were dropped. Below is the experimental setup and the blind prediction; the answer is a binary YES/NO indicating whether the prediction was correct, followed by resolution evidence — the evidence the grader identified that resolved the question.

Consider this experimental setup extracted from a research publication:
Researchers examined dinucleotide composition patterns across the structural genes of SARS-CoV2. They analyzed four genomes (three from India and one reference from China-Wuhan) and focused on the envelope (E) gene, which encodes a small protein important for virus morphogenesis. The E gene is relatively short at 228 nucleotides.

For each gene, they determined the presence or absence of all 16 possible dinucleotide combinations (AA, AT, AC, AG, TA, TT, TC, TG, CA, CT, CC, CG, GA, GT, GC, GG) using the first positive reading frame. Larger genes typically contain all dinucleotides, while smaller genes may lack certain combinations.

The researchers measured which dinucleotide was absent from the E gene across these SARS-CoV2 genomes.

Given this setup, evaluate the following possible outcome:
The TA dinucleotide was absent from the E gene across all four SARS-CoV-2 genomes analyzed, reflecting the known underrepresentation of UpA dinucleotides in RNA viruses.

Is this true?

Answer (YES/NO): NO